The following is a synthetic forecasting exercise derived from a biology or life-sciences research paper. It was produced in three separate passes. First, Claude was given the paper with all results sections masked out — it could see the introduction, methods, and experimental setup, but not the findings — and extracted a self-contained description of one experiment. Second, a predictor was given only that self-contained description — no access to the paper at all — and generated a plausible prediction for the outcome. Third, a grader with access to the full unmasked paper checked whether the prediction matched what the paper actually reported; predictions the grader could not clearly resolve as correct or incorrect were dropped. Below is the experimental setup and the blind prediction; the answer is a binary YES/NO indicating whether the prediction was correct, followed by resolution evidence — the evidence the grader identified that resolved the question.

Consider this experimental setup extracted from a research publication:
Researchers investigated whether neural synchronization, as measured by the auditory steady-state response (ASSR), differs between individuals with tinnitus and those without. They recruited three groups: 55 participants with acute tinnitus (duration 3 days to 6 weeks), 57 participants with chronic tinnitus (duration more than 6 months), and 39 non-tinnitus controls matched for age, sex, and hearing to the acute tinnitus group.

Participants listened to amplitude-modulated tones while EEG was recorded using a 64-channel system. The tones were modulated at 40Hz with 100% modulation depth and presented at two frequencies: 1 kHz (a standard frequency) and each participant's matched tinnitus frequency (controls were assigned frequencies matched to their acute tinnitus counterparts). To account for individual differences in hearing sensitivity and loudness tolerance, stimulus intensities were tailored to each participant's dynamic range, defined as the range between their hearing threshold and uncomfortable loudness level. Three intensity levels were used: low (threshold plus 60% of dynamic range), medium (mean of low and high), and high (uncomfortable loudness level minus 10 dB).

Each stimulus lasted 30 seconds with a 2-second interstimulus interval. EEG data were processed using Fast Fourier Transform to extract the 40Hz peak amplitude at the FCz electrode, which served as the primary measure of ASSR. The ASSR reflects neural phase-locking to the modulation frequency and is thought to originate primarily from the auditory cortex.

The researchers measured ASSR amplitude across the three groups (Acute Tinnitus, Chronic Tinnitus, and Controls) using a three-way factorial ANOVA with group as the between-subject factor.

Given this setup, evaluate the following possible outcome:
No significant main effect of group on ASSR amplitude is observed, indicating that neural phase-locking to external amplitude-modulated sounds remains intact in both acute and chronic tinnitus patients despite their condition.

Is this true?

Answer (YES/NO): NO